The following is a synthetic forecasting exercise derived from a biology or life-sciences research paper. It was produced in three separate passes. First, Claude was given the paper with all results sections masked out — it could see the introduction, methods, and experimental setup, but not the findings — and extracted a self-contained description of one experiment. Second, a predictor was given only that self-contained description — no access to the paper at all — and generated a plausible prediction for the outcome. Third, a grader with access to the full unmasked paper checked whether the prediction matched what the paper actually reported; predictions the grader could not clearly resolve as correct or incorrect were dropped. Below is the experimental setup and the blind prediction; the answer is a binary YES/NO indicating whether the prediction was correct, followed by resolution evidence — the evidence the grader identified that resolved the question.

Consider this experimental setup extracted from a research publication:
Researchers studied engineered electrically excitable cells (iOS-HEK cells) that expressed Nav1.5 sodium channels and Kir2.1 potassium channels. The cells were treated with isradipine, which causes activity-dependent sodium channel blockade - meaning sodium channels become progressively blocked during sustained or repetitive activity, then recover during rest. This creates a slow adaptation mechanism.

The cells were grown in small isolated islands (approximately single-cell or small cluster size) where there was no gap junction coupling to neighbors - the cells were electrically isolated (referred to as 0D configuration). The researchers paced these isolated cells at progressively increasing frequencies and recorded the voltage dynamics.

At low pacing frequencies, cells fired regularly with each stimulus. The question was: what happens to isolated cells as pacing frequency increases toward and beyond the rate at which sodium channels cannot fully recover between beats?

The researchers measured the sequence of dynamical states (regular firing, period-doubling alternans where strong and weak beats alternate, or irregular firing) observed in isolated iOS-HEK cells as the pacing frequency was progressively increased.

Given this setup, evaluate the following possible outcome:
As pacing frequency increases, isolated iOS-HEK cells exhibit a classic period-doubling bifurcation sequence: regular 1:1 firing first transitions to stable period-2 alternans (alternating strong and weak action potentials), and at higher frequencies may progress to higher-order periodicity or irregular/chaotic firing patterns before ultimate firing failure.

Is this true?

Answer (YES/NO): NO